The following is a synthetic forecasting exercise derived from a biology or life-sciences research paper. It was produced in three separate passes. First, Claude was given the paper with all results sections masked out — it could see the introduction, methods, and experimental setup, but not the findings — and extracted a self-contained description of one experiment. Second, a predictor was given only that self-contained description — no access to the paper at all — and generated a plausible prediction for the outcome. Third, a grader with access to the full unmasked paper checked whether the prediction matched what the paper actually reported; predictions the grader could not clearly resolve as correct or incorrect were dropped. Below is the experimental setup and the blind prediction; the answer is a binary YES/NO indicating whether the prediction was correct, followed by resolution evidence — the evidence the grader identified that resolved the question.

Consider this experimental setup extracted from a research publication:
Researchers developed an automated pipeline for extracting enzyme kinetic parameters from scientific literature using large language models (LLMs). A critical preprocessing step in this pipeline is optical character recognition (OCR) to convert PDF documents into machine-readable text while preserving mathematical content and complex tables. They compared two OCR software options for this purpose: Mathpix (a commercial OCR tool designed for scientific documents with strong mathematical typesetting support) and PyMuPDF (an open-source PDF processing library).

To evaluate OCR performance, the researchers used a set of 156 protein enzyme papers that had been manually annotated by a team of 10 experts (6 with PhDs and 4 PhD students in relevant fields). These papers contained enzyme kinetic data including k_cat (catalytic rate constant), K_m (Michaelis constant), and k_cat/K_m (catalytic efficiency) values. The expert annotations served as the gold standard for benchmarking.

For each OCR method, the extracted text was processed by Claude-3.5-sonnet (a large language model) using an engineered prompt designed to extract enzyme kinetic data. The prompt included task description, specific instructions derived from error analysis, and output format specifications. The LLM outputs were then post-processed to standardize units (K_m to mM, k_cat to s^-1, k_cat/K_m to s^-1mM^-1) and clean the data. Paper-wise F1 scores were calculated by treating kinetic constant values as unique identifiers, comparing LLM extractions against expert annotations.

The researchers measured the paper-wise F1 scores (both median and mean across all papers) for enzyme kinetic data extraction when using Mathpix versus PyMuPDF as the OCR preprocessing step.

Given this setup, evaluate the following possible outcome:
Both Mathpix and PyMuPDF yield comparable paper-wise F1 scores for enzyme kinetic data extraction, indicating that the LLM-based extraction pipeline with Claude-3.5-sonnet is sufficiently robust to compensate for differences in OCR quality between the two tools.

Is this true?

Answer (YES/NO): YES